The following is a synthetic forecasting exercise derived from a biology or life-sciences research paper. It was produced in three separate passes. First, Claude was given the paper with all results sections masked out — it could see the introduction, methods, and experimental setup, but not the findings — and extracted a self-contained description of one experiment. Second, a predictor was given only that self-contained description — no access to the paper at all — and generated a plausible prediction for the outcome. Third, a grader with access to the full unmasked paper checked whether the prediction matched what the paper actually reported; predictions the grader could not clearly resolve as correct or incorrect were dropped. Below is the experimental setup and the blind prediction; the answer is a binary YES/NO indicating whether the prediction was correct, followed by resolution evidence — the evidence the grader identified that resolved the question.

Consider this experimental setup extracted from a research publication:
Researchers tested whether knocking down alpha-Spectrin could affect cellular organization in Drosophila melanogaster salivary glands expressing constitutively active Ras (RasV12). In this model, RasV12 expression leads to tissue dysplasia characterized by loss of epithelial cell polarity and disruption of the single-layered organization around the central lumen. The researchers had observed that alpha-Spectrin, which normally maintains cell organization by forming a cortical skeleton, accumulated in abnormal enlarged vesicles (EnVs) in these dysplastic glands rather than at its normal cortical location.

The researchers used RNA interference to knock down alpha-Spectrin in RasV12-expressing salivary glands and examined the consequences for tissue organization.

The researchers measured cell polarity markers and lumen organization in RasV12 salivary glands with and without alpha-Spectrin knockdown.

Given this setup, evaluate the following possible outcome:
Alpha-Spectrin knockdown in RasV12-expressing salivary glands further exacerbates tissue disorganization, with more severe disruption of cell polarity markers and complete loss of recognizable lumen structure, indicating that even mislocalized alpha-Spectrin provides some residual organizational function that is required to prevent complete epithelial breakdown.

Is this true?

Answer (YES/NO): NO